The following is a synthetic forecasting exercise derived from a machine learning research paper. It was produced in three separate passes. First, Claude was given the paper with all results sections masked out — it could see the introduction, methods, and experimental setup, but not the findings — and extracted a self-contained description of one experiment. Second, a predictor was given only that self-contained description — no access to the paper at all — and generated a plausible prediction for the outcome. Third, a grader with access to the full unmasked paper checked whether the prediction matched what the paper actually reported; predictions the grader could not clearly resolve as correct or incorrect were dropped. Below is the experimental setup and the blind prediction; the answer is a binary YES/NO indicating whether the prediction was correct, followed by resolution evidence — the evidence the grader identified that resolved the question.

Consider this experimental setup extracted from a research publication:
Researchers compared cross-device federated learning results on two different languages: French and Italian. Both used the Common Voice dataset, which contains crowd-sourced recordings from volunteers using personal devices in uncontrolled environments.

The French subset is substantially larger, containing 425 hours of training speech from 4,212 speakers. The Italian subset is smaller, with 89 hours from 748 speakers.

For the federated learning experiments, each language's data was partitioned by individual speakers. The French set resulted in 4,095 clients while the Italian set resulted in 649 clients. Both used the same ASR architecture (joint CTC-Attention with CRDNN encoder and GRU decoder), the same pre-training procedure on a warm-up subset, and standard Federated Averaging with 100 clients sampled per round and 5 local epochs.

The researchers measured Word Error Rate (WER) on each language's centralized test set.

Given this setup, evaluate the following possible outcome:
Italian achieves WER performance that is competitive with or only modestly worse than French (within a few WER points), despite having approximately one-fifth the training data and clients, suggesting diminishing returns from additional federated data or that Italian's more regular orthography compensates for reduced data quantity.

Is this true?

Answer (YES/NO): YES